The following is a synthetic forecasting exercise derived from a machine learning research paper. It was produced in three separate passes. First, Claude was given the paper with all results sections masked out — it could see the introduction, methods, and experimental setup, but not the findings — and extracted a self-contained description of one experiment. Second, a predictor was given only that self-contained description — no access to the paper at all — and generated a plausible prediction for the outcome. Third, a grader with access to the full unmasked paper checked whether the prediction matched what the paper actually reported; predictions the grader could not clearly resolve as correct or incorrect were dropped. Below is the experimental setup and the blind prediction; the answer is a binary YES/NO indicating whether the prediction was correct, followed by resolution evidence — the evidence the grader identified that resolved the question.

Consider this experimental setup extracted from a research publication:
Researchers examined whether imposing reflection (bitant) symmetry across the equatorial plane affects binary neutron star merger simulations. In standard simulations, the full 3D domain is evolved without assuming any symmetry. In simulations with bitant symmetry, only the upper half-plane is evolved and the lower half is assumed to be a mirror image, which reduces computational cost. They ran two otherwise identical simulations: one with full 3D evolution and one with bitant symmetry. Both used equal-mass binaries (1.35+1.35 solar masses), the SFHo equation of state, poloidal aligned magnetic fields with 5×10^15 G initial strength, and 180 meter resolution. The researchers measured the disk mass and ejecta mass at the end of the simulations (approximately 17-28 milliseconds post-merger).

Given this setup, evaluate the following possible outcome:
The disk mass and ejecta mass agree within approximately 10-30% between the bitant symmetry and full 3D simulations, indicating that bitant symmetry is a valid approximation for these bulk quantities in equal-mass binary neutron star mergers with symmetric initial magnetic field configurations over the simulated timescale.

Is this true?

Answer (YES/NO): YES